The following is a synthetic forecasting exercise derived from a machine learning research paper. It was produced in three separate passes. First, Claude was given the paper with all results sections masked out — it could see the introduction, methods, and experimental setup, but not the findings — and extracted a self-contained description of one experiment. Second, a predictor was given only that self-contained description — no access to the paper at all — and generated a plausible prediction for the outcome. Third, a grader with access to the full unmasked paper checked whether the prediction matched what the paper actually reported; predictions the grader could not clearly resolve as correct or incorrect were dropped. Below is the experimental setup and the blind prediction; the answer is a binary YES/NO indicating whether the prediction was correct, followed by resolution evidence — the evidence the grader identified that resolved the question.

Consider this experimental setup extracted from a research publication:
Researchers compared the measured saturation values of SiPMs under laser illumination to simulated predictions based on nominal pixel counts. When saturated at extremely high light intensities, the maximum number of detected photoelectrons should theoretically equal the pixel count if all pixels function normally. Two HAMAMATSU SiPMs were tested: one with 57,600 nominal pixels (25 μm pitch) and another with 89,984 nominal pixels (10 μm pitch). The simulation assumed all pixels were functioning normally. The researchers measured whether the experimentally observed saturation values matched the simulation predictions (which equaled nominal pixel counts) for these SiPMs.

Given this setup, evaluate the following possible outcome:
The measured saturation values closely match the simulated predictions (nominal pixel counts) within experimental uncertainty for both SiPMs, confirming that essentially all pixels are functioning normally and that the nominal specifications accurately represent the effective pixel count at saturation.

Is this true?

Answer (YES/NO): NO